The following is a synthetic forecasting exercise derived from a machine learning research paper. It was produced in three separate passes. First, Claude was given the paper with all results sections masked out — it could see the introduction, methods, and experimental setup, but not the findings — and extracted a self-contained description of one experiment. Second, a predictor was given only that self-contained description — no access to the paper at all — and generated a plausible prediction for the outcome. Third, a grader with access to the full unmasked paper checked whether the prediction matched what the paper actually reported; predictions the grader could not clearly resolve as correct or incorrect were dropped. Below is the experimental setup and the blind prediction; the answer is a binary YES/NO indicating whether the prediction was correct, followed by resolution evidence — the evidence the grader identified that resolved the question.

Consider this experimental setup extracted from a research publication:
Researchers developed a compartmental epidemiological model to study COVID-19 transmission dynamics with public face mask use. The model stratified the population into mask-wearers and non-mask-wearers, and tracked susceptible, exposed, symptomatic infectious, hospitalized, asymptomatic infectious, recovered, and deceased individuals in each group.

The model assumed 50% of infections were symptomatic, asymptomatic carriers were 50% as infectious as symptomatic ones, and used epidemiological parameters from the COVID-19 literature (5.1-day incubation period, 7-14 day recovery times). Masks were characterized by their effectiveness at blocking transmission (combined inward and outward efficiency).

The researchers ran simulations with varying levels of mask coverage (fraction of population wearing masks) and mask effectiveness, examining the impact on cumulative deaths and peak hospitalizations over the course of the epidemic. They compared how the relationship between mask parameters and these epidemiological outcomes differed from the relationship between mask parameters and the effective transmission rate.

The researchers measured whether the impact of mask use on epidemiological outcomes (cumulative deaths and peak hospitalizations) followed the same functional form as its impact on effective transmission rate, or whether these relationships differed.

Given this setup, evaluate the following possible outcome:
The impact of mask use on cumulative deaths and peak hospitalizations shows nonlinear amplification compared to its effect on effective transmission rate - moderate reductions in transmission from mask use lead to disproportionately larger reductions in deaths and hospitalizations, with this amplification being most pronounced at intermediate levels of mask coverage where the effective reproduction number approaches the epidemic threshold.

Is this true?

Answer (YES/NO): NO